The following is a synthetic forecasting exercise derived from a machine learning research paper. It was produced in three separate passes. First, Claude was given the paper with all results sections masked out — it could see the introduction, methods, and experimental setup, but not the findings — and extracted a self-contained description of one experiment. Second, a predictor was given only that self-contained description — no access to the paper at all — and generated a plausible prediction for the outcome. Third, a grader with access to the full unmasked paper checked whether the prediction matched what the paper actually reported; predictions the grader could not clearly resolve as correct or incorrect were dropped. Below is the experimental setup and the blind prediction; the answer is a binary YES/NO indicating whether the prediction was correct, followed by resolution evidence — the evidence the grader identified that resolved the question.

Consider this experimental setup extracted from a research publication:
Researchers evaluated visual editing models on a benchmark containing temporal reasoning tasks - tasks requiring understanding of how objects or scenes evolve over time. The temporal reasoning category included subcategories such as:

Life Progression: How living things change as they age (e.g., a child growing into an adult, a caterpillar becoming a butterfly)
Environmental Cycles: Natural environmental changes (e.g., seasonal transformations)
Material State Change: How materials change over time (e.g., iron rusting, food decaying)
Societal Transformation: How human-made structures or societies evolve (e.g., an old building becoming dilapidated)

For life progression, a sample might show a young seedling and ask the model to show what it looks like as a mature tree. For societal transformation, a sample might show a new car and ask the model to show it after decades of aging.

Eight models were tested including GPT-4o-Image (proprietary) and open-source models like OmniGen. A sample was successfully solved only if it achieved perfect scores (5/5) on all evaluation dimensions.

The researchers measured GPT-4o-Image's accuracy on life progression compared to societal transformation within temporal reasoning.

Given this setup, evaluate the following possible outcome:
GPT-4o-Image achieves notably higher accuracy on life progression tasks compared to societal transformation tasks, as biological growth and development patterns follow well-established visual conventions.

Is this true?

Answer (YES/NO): YES